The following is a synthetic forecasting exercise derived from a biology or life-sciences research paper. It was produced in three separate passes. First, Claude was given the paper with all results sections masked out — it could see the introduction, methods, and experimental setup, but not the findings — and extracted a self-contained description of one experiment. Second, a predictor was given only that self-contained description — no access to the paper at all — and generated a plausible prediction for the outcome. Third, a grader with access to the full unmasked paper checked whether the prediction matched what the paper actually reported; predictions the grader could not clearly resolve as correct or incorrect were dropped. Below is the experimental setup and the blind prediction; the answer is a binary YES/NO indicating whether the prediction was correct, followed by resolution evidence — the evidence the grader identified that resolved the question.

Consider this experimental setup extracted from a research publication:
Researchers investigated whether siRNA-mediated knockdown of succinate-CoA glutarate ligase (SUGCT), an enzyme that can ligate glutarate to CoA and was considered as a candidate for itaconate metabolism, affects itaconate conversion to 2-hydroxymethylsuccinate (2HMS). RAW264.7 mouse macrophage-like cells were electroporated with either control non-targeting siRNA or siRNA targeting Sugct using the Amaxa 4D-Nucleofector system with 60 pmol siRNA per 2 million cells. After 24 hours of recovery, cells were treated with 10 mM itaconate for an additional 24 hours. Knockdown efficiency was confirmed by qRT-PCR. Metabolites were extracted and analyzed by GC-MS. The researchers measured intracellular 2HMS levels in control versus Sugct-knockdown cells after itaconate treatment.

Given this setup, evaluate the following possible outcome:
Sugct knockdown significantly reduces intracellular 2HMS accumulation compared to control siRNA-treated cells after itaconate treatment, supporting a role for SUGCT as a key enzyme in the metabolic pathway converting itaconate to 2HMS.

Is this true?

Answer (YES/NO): NO